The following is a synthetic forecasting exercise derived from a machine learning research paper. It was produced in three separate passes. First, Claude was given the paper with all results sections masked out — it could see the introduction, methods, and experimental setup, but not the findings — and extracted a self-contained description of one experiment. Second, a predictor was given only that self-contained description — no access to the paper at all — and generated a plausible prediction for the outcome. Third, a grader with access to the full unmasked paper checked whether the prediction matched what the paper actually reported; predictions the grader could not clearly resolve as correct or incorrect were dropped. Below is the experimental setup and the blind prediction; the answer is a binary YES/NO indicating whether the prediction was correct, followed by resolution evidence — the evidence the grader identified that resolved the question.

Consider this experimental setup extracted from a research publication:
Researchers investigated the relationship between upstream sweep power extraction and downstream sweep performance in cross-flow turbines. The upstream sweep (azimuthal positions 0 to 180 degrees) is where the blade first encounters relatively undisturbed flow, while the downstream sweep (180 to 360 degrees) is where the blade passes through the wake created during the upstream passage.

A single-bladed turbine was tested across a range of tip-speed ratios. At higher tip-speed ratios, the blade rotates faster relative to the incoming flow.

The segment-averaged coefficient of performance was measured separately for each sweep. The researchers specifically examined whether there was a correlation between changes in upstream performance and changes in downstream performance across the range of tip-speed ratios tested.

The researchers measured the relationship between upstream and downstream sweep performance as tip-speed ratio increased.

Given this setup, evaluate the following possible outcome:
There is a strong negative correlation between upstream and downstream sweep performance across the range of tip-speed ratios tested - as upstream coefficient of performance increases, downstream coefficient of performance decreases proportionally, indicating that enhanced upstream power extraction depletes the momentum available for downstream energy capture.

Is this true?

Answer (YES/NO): NO